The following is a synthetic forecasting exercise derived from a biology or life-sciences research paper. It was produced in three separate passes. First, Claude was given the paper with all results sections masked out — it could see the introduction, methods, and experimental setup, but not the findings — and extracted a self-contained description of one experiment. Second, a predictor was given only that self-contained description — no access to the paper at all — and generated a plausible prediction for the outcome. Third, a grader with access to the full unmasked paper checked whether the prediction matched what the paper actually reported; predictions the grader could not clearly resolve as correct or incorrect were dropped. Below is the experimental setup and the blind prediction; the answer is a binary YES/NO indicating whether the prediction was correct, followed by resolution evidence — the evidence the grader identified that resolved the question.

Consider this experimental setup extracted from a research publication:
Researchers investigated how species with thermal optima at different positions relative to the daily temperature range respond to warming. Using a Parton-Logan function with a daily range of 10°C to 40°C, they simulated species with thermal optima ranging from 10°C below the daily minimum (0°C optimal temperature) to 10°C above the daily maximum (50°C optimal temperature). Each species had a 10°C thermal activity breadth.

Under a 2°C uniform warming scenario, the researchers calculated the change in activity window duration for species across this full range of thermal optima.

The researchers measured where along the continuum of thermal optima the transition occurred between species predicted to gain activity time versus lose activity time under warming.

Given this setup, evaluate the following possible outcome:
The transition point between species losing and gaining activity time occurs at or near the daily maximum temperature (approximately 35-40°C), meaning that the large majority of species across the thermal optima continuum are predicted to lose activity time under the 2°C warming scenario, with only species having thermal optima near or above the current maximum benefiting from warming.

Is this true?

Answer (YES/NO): NO